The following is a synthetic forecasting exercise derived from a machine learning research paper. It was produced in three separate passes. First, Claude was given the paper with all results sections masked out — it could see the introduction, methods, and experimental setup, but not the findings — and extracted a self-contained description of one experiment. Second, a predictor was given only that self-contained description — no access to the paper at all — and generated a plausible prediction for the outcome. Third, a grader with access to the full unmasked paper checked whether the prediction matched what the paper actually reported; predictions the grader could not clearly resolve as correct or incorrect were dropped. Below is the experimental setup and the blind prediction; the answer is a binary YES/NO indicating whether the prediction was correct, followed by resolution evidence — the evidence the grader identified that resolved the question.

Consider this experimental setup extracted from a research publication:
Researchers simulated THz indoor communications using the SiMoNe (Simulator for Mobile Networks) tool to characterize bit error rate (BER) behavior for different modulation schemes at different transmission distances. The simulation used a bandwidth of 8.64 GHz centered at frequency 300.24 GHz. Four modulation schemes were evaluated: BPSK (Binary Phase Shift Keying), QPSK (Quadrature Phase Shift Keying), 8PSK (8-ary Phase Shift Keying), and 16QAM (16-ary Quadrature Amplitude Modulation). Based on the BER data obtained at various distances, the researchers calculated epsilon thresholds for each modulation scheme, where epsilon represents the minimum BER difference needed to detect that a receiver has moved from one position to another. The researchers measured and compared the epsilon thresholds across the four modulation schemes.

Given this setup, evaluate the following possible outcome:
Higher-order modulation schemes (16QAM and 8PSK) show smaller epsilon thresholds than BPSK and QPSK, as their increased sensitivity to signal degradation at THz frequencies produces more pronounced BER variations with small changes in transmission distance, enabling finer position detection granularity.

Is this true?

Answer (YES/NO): NO